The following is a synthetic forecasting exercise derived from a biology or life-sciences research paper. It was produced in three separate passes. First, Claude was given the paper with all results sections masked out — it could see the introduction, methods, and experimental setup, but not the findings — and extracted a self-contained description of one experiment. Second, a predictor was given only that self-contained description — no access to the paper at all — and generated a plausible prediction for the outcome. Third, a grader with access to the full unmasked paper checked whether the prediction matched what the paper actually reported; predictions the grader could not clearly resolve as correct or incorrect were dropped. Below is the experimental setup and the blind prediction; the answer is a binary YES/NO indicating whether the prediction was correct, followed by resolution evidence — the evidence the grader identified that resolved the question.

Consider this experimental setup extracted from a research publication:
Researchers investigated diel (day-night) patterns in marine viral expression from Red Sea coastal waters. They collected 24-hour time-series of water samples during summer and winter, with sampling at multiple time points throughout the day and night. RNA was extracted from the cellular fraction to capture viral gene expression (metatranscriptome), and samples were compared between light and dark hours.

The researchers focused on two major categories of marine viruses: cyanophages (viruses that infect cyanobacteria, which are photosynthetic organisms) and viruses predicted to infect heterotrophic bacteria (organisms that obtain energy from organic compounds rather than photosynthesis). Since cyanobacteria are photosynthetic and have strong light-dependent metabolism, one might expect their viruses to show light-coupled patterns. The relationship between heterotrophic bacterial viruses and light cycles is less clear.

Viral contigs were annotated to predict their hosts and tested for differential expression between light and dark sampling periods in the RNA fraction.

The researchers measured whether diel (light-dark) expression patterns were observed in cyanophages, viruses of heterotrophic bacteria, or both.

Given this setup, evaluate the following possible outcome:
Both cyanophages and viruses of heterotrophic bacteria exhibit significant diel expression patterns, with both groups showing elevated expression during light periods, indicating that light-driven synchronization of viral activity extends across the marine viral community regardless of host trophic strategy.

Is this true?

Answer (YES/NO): NO